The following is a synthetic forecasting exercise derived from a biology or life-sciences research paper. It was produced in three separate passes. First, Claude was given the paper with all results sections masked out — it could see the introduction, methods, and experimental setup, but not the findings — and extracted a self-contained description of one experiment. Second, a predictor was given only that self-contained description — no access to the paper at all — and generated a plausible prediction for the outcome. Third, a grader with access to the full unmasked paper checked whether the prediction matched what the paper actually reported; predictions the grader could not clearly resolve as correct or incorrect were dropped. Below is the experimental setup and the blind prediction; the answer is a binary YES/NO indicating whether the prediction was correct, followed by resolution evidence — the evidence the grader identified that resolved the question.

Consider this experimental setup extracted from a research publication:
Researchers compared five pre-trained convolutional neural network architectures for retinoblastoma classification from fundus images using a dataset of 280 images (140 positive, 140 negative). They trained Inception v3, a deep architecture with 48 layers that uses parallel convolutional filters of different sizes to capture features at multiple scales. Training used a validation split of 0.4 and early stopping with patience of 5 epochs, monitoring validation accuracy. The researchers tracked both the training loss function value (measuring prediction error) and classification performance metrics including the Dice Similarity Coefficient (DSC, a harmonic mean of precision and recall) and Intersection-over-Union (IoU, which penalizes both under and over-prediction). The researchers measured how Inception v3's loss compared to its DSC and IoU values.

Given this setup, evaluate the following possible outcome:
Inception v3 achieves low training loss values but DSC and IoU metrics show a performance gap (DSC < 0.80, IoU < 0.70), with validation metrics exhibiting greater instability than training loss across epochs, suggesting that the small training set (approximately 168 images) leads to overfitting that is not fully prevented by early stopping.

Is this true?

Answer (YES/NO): NO